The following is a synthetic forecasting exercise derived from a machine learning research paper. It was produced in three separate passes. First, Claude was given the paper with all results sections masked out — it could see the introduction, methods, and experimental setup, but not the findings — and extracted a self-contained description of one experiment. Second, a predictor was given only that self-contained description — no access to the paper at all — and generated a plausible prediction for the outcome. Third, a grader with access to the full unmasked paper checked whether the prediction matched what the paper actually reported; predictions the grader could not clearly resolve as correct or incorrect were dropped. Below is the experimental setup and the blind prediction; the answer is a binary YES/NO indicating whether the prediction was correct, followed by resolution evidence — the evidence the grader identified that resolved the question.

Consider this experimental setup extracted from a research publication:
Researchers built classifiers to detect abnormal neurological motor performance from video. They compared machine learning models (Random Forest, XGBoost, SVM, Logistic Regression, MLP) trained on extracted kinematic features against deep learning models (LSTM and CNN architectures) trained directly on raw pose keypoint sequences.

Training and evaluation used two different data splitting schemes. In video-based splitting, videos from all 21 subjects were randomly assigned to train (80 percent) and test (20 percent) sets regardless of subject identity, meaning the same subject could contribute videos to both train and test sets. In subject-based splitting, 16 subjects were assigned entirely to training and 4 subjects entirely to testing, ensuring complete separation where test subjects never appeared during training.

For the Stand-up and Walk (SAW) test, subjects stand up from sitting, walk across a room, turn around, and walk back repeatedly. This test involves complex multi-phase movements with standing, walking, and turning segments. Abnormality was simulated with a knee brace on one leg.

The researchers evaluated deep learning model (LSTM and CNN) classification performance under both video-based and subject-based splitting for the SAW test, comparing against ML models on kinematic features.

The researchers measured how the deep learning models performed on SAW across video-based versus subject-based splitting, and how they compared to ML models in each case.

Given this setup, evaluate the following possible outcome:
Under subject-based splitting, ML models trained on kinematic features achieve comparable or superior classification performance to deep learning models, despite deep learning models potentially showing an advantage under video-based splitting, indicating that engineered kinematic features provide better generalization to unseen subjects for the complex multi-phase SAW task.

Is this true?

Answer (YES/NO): YES